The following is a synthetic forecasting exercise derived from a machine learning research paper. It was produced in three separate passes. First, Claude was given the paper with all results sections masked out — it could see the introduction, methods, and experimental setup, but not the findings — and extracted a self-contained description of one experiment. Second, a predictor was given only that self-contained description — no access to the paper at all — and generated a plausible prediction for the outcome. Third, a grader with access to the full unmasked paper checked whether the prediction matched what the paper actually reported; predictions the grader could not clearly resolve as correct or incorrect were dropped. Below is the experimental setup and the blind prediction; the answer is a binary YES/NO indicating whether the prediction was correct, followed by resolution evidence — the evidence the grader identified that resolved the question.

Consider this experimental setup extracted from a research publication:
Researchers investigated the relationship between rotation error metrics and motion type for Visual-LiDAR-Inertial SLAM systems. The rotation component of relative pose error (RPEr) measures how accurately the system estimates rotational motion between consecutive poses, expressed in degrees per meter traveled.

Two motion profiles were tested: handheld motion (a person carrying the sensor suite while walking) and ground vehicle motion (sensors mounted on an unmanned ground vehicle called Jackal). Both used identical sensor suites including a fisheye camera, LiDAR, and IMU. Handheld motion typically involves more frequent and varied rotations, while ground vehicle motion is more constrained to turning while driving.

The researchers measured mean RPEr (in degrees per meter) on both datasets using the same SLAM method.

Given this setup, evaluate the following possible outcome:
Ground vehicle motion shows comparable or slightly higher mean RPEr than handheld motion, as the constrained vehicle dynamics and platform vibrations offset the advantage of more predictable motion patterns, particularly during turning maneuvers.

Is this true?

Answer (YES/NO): NO